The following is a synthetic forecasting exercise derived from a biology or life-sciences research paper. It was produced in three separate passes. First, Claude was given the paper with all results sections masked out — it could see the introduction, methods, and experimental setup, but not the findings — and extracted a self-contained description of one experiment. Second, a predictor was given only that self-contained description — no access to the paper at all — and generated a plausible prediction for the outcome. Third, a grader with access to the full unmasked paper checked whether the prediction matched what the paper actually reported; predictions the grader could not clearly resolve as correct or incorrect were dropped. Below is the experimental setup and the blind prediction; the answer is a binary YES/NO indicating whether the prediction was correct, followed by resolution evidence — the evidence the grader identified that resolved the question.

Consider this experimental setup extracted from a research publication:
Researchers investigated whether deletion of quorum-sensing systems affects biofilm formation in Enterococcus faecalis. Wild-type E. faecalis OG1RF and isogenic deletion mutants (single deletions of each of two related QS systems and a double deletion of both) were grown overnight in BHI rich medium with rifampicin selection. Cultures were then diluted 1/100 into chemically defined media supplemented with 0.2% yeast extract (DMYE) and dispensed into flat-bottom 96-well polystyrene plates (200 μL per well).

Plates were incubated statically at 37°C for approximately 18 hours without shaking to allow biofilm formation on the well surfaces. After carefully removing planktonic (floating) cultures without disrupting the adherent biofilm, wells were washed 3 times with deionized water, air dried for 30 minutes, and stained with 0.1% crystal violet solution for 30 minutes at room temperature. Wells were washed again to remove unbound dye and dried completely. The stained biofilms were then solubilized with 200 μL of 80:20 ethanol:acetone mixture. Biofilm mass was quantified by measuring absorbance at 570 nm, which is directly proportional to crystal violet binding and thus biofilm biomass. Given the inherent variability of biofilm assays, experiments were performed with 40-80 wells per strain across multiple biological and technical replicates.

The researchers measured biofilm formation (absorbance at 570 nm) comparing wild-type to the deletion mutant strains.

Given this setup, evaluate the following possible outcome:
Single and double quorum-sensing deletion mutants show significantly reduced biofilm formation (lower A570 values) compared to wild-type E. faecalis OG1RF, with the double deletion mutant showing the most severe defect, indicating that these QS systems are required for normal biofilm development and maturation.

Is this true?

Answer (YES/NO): NO